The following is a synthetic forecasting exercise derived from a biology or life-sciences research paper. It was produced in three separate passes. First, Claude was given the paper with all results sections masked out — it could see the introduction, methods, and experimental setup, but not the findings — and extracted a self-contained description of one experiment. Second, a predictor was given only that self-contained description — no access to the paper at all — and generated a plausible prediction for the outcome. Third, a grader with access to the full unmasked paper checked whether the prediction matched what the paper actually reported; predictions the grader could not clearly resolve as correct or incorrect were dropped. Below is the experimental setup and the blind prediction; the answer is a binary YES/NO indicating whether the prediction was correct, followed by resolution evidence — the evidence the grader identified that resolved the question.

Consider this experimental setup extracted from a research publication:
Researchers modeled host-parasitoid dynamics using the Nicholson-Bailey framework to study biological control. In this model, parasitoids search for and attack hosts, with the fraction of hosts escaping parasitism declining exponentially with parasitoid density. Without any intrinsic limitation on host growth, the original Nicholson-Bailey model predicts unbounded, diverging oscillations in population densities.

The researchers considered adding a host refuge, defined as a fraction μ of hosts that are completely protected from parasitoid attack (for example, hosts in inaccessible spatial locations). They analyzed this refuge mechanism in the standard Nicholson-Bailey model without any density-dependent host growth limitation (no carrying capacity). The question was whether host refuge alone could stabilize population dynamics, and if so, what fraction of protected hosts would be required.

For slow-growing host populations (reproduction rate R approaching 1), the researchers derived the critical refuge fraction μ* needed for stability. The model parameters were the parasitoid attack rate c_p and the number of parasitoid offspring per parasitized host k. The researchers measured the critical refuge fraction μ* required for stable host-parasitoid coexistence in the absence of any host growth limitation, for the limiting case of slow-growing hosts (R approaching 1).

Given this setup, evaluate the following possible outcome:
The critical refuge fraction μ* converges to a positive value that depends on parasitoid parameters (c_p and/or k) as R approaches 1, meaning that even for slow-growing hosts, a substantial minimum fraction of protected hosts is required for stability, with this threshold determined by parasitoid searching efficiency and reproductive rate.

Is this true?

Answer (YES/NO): NO